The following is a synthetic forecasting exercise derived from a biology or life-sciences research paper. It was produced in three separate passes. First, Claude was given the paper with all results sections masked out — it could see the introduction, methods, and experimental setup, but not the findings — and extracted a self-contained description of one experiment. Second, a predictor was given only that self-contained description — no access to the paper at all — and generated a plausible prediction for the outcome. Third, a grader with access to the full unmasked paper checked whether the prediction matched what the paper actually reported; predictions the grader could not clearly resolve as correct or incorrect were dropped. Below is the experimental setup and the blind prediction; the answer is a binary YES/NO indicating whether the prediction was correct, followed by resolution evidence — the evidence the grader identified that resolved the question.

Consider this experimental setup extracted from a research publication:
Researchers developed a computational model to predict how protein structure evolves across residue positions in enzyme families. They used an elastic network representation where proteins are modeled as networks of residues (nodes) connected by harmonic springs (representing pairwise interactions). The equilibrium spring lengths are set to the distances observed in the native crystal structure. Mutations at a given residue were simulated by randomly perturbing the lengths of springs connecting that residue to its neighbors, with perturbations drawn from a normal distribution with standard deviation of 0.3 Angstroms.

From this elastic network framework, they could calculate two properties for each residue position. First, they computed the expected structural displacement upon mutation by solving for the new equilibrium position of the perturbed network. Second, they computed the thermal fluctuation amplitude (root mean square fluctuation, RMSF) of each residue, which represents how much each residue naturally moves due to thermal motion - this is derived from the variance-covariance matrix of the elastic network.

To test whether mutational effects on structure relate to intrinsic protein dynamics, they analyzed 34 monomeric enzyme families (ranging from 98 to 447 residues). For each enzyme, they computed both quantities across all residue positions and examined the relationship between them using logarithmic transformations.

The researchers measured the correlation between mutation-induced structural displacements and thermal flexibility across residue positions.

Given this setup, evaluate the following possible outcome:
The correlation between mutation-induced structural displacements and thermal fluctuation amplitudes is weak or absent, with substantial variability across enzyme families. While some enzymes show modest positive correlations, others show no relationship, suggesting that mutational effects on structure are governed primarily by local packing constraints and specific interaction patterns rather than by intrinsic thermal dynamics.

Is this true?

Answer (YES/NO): NO